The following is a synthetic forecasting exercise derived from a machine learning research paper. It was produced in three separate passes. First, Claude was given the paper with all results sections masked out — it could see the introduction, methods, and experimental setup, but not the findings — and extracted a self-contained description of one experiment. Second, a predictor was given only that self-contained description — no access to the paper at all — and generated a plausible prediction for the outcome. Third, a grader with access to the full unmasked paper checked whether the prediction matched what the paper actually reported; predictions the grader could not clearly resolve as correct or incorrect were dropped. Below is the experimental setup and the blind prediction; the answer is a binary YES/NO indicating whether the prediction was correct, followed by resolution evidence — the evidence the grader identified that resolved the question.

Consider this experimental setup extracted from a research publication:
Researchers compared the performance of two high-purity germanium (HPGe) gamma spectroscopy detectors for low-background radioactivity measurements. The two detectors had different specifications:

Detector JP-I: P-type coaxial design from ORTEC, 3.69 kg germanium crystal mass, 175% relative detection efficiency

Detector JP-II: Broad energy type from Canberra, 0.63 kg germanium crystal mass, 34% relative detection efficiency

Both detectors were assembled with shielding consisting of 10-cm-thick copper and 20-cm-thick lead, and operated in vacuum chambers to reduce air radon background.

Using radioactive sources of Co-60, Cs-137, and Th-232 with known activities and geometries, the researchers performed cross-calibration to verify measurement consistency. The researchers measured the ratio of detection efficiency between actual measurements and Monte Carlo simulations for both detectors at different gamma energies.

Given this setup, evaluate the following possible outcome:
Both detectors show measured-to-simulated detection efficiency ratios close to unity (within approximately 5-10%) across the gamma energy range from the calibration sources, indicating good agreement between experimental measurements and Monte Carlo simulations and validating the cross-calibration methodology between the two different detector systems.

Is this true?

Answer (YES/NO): YES